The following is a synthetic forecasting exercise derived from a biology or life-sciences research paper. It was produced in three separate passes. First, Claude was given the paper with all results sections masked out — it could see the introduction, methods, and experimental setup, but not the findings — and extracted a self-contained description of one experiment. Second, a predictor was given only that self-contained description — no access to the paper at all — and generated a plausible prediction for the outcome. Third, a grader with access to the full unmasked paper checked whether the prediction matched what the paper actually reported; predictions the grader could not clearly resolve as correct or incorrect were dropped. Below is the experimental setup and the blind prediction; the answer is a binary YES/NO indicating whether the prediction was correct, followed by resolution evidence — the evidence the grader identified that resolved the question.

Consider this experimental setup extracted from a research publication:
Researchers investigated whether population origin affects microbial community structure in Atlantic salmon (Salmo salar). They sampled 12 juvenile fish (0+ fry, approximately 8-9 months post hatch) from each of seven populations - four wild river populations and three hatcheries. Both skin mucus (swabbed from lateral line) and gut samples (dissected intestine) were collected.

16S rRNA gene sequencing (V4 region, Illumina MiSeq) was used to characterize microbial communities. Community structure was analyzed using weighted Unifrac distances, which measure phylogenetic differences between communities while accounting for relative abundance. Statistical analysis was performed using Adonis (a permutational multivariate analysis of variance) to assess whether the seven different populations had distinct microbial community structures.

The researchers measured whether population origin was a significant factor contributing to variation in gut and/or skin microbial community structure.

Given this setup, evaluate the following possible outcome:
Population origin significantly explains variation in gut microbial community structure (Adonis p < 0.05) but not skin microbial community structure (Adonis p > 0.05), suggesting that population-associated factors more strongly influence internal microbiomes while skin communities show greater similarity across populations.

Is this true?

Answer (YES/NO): NO